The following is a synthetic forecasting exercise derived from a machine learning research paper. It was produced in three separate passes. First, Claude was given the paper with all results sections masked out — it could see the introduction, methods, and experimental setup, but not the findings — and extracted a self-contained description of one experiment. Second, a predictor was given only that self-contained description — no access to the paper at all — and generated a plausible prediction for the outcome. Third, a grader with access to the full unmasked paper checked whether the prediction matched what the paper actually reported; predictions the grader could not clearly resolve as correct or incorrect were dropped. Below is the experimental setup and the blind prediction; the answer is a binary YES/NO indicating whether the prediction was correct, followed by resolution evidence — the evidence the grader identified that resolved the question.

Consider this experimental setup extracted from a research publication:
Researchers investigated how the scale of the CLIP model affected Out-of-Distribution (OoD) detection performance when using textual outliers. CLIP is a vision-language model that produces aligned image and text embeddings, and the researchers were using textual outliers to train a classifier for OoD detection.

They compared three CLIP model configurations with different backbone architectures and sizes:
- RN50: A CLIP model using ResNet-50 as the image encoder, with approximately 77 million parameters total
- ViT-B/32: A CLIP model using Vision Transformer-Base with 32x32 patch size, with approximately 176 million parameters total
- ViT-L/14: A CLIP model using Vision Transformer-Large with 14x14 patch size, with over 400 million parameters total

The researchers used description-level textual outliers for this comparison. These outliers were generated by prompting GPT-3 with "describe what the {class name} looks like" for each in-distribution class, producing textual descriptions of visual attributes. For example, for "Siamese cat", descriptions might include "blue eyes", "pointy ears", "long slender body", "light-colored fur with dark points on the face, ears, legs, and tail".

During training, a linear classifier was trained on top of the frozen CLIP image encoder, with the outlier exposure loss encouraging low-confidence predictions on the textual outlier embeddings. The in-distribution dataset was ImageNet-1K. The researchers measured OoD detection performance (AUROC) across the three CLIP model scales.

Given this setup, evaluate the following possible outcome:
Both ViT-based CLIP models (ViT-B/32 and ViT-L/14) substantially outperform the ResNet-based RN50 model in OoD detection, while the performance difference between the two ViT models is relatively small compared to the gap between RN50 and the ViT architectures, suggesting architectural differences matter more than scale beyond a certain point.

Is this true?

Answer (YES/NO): NO